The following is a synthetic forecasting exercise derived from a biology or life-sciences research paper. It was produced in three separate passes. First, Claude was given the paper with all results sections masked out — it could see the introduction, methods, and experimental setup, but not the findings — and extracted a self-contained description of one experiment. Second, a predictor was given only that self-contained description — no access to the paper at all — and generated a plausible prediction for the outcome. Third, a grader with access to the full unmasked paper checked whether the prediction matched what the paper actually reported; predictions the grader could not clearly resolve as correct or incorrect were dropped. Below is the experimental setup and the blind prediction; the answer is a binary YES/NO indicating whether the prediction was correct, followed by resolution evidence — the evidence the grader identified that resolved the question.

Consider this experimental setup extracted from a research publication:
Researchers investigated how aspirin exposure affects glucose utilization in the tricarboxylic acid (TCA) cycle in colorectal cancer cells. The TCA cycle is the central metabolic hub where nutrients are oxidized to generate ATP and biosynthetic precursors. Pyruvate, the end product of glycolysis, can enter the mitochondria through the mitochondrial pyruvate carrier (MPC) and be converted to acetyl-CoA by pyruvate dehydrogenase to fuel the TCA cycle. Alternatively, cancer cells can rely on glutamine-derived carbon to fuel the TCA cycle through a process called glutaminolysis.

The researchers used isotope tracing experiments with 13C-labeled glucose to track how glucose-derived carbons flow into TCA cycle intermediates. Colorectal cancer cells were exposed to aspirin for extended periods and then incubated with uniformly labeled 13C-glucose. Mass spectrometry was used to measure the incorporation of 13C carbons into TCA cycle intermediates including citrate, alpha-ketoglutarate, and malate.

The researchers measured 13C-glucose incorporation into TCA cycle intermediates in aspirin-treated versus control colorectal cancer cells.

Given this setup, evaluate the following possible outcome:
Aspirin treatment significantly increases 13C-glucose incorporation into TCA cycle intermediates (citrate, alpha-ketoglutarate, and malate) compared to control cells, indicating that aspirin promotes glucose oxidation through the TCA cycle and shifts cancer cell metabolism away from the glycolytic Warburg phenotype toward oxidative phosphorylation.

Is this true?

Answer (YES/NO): NO